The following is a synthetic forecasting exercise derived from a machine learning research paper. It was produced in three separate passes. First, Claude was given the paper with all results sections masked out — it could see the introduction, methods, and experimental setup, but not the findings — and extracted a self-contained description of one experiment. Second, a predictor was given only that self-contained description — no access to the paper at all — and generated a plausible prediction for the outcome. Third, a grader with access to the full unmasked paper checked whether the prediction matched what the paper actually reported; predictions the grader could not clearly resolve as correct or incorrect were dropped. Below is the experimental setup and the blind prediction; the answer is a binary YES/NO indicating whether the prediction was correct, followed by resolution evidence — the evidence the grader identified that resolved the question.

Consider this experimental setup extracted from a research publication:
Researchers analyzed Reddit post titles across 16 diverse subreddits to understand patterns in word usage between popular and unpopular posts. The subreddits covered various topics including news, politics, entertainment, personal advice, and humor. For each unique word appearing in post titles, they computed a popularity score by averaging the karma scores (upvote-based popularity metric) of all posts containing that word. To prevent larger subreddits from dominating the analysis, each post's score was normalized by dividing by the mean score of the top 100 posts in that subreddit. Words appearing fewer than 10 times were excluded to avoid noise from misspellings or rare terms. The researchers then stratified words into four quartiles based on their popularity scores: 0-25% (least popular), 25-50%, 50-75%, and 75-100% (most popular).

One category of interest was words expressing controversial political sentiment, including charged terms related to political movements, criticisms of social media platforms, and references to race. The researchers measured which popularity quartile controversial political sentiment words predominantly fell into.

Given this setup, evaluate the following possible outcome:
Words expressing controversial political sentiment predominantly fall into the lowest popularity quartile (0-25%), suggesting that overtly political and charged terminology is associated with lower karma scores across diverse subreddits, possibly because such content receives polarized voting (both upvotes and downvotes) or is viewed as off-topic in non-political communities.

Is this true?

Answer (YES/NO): YES